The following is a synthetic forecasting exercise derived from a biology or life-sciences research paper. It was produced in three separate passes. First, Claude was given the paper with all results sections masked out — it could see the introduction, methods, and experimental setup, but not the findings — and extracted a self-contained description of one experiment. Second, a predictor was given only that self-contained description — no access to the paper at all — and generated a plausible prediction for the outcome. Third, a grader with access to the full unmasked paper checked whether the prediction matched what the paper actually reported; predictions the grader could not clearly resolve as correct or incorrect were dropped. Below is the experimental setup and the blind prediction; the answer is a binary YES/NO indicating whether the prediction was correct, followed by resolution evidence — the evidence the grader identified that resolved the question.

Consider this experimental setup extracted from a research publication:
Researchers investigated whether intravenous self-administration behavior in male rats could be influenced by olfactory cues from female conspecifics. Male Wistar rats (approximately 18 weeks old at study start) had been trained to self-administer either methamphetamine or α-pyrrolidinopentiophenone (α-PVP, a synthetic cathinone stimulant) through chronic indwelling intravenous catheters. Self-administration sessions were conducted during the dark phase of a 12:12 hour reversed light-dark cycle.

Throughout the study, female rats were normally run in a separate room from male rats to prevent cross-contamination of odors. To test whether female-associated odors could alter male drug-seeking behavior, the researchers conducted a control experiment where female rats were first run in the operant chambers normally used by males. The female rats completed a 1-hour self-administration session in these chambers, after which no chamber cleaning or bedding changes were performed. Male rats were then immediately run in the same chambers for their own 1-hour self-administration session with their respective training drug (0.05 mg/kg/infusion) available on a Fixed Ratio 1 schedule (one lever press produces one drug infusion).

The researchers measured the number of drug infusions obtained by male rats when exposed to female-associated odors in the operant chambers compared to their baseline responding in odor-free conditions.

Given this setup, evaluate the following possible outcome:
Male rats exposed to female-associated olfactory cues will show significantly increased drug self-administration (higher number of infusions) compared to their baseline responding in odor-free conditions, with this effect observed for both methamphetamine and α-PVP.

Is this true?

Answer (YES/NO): NO